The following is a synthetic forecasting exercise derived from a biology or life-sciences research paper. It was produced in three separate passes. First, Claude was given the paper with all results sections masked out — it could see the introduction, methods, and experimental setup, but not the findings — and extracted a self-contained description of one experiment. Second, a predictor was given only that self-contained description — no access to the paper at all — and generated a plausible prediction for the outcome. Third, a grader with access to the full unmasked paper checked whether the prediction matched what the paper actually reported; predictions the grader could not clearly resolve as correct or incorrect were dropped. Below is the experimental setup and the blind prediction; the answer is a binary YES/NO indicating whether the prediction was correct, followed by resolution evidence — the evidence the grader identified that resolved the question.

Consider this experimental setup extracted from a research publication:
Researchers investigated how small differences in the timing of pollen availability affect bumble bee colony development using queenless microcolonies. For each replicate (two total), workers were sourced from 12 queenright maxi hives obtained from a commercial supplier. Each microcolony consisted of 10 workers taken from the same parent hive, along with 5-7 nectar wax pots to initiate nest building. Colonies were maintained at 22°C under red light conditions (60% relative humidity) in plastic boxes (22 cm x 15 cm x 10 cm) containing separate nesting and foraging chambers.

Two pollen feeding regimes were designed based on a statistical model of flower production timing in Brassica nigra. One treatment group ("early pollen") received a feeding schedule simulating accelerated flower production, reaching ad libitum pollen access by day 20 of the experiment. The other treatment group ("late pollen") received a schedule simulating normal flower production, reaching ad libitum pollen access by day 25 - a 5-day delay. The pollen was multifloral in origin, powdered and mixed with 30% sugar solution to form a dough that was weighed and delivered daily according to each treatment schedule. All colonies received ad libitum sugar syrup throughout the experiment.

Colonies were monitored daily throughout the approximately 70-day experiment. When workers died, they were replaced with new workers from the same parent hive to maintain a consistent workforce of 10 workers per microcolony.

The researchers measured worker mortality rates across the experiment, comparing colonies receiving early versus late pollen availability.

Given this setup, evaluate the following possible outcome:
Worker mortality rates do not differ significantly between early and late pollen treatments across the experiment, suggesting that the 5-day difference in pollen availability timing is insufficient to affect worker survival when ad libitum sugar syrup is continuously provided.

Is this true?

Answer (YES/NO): NO